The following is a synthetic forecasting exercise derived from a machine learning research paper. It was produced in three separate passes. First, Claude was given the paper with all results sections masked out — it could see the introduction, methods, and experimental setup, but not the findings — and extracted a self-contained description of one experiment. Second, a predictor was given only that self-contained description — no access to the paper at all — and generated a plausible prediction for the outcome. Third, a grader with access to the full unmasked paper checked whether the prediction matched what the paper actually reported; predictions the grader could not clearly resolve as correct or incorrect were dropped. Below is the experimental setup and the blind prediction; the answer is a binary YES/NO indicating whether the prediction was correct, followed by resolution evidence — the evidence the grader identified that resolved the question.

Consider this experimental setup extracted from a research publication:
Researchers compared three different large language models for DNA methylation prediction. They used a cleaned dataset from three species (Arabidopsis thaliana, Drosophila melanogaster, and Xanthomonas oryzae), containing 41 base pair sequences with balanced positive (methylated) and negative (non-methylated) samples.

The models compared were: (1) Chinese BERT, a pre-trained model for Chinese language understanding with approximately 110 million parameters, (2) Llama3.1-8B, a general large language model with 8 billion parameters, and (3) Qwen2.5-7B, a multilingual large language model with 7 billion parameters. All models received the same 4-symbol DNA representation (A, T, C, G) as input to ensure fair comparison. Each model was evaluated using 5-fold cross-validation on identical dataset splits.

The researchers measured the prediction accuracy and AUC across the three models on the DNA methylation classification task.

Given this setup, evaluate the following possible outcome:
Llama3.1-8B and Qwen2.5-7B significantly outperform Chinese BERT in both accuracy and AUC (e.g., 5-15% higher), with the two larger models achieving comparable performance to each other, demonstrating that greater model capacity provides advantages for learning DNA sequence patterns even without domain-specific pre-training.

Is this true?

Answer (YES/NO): NO